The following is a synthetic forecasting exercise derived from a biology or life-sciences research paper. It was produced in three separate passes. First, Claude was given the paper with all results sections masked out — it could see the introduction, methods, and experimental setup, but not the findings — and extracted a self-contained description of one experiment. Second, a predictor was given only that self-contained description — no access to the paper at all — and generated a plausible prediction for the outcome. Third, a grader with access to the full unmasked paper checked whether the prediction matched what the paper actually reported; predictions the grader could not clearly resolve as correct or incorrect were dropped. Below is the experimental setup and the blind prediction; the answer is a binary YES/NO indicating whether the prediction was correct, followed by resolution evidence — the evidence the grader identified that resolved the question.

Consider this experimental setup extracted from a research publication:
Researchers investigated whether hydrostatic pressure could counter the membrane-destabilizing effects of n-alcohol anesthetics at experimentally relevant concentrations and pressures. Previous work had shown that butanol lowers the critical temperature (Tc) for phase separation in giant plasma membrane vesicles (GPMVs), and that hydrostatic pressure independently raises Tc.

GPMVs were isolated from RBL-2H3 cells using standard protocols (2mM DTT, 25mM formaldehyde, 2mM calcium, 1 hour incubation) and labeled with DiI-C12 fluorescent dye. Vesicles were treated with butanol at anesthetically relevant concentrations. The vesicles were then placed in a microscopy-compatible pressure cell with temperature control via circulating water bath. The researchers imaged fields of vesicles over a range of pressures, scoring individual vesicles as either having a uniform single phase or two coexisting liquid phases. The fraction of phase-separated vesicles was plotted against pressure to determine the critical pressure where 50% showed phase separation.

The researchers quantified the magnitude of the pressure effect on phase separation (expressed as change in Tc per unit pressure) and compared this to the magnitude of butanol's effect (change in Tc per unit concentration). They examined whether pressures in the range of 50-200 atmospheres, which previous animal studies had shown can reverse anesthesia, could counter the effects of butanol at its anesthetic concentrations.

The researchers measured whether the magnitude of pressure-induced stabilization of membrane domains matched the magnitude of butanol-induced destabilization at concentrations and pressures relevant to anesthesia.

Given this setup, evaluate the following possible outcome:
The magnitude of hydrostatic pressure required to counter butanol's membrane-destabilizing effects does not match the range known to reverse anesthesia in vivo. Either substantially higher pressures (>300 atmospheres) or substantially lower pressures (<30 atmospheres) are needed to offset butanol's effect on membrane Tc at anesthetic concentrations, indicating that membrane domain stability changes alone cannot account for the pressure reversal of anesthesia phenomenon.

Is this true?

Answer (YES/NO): NO